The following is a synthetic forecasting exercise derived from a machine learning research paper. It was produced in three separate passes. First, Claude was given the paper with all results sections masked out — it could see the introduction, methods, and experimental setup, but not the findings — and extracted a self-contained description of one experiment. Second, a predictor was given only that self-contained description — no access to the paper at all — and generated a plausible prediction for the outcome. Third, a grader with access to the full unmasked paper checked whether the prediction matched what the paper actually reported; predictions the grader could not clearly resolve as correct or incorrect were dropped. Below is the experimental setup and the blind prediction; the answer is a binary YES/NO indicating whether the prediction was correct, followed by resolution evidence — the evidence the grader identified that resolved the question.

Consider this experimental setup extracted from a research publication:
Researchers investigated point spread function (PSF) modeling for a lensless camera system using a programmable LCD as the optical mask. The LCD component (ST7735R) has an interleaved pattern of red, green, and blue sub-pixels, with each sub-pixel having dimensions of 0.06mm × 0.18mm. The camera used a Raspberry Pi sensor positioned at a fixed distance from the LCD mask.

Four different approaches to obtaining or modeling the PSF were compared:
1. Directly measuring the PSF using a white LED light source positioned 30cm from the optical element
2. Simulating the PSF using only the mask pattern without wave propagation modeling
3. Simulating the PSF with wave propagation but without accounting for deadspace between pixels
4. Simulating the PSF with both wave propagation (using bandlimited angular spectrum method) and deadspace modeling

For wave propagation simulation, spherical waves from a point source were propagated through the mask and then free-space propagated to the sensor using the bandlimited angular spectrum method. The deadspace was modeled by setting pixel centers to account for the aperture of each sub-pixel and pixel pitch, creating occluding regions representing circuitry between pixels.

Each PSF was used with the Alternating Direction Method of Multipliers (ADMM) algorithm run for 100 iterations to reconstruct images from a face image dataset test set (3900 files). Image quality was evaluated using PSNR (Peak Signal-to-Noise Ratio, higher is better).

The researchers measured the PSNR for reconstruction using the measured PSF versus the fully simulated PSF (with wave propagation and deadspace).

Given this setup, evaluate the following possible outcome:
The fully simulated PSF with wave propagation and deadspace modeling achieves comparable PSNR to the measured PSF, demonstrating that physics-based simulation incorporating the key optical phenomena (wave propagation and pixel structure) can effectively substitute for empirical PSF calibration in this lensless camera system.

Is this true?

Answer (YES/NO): YES